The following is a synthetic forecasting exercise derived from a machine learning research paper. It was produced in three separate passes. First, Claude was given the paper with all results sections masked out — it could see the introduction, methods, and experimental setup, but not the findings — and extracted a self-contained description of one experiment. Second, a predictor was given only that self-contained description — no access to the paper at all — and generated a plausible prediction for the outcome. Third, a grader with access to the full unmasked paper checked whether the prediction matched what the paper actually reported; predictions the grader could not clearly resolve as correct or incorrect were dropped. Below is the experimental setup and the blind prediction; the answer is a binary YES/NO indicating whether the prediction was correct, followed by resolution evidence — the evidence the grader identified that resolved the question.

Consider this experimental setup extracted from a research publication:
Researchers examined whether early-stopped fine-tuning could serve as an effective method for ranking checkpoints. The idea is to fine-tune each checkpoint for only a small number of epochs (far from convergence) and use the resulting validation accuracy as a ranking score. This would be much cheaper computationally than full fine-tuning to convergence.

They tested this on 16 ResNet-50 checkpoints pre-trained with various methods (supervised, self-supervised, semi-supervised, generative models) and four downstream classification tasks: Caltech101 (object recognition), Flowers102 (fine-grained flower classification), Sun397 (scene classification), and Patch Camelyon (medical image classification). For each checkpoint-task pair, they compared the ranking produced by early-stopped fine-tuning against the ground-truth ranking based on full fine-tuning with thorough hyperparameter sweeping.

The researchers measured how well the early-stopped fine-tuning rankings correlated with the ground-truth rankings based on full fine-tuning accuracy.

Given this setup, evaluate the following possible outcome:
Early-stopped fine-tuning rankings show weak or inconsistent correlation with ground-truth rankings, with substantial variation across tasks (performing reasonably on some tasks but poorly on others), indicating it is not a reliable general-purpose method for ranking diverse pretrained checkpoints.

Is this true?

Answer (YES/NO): YES